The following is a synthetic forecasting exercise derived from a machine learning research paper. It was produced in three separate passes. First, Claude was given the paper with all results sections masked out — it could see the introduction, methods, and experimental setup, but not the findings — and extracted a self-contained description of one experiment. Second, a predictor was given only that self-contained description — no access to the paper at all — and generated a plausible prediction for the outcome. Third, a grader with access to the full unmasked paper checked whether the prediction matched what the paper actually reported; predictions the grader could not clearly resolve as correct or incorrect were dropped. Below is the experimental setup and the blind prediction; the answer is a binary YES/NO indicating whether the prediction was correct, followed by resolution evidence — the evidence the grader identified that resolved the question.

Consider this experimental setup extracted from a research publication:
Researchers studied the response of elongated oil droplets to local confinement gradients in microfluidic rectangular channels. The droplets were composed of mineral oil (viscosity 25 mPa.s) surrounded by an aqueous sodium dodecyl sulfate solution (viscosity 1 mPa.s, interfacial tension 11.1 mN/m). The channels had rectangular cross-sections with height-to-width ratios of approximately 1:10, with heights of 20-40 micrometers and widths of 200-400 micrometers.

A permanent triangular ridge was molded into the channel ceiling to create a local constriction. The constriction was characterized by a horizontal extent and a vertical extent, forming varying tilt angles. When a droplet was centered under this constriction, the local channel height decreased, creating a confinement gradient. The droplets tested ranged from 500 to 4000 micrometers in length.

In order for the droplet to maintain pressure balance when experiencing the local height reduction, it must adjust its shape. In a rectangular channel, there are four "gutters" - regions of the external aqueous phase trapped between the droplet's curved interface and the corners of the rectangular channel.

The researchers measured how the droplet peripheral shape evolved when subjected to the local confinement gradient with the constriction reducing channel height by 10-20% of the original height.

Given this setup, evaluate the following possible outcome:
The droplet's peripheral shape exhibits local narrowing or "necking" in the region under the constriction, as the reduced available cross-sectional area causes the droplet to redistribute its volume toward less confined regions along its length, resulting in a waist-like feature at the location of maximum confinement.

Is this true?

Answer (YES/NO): YES